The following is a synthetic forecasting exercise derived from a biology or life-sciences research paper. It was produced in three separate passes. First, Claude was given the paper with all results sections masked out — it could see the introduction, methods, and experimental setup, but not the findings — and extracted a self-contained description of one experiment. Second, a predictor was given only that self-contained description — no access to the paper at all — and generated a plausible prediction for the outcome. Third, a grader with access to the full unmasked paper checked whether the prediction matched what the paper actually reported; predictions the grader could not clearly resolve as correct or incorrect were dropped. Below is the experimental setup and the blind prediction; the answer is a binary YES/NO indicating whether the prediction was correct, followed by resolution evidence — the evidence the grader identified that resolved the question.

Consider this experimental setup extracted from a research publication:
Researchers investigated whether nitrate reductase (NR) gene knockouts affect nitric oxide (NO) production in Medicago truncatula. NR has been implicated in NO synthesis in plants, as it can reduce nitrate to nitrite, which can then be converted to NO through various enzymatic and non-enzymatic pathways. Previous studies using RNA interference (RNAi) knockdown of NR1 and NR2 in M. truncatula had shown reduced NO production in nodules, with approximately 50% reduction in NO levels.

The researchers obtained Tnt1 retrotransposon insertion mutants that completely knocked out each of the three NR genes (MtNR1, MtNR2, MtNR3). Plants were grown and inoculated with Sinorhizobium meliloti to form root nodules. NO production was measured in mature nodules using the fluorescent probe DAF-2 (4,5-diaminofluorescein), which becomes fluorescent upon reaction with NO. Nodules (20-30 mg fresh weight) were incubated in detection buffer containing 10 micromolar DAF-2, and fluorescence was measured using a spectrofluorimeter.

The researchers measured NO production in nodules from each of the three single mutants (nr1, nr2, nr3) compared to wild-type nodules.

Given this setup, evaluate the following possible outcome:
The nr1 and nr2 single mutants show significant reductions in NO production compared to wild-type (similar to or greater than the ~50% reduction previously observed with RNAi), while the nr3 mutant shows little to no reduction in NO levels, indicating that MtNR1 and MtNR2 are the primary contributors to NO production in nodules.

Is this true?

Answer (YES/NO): NO